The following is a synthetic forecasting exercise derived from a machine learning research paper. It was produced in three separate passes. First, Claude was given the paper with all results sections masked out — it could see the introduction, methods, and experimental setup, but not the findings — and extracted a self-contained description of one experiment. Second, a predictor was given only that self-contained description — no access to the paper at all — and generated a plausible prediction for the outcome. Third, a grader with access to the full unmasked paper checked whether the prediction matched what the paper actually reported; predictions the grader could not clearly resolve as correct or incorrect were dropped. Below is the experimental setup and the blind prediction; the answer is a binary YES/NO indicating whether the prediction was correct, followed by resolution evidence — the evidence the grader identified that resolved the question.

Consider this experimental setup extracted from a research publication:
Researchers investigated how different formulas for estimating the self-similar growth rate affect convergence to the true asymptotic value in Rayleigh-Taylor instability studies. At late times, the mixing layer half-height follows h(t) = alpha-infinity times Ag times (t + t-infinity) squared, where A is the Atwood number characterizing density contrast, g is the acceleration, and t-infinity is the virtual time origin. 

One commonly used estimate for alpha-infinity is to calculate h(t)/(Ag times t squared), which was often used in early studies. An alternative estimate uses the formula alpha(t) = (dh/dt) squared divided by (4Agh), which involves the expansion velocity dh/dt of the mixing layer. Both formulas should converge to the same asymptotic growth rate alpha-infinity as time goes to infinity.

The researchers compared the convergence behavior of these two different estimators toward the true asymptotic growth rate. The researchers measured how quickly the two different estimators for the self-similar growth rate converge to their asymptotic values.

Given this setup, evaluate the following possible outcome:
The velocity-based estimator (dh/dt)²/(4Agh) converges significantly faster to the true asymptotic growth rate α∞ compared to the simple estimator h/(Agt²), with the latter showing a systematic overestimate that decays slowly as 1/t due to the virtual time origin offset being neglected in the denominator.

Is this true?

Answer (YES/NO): YES